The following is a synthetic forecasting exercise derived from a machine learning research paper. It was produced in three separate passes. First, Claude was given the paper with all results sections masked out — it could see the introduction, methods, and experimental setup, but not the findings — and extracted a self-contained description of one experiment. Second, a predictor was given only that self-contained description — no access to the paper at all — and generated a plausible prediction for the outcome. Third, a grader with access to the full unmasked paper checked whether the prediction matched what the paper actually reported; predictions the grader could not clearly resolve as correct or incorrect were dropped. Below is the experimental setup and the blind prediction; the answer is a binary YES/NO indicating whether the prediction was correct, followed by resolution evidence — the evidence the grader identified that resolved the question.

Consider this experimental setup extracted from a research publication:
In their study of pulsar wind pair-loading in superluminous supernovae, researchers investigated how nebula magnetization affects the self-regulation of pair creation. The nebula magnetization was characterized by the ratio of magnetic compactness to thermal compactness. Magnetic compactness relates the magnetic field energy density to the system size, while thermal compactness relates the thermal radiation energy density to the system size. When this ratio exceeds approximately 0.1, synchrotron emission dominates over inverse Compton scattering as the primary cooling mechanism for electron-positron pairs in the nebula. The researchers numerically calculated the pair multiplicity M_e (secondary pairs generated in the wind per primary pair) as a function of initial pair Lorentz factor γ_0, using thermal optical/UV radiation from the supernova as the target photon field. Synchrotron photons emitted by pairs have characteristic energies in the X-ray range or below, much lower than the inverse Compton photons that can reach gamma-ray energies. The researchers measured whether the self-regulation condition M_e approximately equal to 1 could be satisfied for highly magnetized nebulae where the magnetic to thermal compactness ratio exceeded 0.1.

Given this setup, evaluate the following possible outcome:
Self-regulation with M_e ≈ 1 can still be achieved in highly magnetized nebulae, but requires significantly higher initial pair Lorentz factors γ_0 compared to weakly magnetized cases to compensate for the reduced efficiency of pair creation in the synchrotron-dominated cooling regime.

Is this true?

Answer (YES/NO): NO